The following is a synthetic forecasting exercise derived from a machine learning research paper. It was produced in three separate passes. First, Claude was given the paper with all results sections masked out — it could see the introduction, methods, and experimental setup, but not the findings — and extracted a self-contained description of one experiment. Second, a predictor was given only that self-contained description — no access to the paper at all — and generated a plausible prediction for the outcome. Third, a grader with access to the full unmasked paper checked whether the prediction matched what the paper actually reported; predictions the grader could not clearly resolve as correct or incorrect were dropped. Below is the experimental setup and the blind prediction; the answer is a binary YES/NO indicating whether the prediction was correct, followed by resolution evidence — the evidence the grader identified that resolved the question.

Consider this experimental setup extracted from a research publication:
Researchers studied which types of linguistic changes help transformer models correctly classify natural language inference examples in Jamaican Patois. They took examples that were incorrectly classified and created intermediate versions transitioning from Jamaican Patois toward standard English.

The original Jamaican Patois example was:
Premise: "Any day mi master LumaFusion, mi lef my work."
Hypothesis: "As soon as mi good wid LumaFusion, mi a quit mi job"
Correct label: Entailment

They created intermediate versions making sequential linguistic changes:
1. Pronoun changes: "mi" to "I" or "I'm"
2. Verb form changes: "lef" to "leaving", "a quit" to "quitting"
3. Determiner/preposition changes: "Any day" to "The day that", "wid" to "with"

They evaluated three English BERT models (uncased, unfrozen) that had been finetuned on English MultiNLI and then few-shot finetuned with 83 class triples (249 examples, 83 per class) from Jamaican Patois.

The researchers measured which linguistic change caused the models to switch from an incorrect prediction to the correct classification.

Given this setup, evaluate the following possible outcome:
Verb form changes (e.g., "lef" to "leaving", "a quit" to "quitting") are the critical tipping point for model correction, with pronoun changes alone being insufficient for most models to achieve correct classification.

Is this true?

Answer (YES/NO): YES